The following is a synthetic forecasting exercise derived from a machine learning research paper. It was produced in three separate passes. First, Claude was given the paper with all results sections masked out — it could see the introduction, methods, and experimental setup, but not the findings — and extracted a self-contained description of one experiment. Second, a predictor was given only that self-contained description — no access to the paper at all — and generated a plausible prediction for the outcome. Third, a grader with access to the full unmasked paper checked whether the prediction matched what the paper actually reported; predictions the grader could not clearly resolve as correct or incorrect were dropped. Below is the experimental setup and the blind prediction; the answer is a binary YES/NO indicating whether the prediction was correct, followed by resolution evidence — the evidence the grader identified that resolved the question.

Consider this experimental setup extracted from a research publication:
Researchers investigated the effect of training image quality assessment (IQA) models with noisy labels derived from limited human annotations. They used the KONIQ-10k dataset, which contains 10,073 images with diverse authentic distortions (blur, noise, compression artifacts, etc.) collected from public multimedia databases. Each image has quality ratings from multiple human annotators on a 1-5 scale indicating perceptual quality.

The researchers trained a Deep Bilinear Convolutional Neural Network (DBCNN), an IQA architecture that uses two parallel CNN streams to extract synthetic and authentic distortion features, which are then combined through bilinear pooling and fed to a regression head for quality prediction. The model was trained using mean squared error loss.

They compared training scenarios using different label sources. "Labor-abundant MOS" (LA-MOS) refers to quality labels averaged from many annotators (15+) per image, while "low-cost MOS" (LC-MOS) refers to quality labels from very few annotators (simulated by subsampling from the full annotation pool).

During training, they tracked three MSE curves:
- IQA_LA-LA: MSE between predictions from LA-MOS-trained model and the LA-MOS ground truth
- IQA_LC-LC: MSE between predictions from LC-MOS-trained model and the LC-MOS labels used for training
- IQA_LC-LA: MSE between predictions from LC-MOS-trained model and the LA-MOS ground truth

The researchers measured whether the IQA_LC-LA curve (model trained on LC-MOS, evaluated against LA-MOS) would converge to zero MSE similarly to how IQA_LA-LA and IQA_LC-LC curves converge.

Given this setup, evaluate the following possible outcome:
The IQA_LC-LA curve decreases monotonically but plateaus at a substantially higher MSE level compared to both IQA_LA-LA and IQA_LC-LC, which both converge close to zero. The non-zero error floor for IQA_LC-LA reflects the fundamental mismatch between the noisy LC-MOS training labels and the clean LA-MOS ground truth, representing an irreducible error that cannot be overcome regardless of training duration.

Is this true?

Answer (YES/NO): NO